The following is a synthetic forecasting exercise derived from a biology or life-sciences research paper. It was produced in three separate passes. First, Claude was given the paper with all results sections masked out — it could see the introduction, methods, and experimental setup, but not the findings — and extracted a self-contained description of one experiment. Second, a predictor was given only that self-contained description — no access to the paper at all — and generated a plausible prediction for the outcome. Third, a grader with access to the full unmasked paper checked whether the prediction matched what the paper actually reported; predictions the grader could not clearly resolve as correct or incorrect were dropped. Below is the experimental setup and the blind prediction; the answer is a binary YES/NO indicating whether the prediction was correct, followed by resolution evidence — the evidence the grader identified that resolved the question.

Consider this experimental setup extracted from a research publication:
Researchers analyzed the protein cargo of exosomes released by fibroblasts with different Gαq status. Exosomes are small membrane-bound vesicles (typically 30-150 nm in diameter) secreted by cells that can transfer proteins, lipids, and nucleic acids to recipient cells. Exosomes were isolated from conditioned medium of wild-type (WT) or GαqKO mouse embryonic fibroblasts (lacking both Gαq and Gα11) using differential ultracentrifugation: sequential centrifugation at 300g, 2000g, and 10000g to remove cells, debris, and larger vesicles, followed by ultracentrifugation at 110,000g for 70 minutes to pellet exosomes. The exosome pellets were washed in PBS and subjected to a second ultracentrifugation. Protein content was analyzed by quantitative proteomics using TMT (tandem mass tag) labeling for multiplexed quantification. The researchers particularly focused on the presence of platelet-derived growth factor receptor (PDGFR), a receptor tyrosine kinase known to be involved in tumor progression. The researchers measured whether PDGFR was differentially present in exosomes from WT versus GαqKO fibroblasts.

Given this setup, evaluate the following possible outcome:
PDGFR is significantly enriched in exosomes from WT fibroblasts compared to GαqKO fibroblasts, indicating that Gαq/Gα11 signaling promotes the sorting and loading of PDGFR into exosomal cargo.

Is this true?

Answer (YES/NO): NO